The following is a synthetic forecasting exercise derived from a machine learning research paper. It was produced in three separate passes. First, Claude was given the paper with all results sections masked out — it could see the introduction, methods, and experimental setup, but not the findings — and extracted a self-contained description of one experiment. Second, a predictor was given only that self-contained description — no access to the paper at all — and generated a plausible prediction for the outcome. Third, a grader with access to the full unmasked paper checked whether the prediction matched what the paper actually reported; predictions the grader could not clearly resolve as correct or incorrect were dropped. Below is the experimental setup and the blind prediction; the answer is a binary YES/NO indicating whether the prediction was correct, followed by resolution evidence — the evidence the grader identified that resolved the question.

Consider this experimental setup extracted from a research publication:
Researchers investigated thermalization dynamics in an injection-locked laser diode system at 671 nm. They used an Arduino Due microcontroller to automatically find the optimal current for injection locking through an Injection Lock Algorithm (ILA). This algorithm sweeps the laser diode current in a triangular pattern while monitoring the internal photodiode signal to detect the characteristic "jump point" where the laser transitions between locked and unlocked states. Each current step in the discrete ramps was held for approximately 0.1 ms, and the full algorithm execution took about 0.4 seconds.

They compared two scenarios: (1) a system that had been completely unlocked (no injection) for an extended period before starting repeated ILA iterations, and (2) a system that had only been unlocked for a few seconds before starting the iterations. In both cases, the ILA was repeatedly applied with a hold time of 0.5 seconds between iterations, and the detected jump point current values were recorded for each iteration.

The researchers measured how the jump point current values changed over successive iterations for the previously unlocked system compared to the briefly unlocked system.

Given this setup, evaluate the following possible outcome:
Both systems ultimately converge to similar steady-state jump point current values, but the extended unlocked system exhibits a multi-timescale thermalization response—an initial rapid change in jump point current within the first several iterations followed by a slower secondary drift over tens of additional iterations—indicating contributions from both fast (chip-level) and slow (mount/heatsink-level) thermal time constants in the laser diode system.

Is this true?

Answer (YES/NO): NO